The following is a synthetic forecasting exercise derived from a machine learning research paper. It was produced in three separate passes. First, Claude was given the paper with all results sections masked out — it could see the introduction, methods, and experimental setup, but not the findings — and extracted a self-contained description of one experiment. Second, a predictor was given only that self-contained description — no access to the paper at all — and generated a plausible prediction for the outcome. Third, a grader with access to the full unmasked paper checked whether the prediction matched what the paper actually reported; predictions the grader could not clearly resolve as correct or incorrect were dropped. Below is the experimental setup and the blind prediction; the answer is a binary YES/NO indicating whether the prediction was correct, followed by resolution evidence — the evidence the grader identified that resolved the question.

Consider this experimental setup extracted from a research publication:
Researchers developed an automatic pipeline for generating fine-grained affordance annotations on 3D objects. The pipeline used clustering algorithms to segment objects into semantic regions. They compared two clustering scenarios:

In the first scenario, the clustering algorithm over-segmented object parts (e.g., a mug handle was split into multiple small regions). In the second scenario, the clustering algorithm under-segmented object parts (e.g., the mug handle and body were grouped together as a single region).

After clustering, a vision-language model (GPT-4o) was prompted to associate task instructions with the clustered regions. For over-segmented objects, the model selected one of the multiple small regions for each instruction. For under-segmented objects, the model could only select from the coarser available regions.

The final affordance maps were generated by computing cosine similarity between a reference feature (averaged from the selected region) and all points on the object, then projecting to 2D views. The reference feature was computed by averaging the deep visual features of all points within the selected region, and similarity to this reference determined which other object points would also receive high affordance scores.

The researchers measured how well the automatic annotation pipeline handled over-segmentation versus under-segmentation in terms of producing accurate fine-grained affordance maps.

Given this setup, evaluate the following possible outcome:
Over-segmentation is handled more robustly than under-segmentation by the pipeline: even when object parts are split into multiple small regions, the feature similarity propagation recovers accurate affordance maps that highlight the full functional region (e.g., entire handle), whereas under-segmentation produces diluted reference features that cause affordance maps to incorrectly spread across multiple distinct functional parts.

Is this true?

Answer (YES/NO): YES